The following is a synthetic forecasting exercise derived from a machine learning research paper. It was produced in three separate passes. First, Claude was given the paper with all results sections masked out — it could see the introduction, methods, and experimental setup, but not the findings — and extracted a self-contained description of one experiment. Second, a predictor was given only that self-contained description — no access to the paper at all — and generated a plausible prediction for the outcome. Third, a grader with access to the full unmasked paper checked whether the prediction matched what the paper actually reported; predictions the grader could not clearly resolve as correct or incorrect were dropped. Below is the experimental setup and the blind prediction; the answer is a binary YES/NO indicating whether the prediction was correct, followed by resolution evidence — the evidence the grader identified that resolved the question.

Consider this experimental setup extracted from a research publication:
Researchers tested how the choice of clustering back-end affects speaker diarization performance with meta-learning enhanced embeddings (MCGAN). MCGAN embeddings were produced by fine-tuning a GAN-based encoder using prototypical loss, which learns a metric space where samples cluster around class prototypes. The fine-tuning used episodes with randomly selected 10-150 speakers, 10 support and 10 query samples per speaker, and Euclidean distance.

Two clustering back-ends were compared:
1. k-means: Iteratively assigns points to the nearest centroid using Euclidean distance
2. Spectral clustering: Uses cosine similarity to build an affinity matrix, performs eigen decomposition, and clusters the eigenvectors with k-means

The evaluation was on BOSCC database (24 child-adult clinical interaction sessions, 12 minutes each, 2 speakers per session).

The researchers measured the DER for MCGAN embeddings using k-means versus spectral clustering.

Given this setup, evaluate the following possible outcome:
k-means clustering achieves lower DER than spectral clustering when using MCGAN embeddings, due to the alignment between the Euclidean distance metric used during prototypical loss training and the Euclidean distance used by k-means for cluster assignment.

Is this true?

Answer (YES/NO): NO